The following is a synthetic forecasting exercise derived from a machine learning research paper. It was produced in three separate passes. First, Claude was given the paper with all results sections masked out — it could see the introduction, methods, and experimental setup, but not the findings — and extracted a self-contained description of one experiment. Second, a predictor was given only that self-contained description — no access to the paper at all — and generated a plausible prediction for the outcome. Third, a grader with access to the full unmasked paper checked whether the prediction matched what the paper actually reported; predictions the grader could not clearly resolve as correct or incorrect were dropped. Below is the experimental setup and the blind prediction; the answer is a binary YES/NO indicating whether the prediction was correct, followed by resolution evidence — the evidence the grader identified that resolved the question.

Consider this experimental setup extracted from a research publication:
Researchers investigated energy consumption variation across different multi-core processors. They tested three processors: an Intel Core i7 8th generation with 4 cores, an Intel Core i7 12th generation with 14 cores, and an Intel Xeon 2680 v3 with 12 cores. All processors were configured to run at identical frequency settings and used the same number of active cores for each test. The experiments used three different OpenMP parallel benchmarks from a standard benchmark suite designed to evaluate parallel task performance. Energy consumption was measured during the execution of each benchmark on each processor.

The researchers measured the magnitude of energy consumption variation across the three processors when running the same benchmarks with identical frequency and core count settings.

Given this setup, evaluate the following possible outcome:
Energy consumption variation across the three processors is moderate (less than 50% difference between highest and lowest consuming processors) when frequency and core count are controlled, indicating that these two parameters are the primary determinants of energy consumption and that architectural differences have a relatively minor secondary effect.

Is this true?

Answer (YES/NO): NO